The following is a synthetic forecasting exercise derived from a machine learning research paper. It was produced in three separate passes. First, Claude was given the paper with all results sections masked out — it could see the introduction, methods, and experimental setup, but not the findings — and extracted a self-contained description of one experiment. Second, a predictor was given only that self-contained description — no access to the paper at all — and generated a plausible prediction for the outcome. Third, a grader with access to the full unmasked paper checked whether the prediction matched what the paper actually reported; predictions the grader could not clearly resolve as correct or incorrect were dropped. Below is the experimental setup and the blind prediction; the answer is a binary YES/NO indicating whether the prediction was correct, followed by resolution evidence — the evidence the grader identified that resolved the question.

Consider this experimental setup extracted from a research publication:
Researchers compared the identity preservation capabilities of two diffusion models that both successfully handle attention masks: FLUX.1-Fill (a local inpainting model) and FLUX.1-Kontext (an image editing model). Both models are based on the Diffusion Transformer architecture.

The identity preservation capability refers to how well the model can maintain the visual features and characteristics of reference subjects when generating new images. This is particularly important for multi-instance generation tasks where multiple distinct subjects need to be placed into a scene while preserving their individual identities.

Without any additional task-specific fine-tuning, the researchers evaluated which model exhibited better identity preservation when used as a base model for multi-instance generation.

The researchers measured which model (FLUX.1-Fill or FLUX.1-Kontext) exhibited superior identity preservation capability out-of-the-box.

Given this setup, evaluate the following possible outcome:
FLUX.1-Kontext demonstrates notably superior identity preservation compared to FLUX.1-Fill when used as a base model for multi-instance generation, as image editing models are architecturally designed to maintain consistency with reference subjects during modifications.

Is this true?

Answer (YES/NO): YES